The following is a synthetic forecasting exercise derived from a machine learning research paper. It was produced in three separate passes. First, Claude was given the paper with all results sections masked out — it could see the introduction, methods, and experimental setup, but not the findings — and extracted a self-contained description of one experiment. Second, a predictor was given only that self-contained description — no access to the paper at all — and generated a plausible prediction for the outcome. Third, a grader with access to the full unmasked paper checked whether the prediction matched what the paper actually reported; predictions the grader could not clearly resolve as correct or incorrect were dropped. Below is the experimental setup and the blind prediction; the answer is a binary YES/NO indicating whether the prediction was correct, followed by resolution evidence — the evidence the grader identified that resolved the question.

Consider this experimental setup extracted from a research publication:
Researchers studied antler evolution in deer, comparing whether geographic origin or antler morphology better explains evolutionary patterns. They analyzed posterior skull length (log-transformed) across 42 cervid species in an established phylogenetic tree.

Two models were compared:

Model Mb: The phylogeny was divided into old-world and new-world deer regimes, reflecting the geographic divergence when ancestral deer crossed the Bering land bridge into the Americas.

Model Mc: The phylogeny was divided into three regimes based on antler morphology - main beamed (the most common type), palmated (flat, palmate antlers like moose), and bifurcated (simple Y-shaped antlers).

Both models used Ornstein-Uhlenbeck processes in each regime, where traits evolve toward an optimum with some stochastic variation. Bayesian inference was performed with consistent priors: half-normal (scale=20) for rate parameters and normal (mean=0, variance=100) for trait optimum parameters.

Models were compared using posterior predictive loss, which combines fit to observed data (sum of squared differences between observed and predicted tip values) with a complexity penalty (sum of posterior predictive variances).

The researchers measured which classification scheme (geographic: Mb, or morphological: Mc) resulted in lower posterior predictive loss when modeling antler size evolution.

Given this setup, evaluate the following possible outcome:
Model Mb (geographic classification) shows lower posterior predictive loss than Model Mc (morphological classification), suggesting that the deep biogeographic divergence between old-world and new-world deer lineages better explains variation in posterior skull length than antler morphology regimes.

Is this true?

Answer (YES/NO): NO